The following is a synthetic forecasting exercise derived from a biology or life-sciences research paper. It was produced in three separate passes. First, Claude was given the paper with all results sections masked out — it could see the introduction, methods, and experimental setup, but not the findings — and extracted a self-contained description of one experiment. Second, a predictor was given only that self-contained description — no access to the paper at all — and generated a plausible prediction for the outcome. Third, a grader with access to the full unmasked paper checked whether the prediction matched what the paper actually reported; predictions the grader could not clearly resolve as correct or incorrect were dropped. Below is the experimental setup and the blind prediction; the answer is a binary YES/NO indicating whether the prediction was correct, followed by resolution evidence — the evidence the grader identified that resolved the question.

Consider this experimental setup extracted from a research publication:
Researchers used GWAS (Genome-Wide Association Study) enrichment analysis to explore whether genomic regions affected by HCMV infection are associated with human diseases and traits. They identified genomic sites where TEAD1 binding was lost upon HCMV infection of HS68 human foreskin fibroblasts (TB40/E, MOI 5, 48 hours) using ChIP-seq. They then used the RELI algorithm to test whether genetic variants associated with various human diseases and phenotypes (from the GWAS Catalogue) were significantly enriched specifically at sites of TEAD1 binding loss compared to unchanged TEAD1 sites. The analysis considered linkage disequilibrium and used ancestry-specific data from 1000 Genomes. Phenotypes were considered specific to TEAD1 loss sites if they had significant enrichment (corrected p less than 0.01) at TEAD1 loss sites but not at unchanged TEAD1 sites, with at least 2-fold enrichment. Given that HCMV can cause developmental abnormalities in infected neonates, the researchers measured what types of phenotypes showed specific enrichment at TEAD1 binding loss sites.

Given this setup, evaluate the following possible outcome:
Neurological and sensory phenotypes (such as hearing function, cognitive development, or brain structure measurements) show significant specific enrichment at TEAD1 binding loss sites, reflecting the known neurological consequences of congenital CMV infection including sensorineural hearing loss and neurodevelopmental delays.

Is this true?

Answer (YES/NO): NO